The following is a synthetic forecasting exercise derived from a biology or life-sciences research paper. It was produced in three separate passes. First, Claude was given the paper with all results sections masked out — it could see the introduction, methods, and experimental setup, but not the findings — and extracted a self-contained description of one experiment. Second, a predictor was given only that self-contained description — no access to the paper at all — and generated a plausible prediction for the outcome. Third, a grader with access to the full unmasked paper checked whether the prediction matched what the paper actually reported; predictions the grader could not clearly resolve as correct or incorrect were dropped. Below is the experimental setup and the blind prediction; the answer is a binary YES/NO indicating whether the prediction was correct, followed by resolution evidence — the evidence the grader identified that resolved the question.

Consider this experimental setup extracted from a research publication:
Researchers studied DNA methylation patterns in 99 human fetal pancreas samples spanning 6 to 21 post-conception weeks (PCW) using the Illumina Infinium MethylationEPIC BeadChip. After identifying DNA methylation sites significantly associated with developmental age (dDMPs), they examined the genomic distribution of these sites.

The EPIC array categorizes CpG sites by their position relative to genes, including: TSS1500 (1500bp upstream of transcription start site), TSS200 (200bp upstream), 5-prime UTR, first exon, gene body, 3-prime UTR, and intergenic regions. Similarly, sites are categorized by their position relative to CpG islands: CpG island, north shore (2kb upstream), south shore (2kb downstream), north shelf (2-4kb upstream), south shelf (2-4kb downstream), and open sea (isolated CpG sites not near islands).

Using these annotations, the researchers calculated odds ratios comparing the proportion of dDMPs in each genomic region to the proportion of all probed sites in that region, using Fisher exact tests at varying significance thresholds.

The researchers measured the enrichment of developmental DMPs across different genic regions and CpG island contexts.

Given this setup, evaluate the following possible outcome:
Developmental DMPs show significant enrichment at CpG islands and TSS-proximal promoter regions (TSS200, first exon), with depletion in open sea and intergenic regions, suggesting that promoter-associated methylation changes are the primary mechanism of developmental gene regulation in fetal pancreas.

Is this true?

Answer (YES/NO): NO